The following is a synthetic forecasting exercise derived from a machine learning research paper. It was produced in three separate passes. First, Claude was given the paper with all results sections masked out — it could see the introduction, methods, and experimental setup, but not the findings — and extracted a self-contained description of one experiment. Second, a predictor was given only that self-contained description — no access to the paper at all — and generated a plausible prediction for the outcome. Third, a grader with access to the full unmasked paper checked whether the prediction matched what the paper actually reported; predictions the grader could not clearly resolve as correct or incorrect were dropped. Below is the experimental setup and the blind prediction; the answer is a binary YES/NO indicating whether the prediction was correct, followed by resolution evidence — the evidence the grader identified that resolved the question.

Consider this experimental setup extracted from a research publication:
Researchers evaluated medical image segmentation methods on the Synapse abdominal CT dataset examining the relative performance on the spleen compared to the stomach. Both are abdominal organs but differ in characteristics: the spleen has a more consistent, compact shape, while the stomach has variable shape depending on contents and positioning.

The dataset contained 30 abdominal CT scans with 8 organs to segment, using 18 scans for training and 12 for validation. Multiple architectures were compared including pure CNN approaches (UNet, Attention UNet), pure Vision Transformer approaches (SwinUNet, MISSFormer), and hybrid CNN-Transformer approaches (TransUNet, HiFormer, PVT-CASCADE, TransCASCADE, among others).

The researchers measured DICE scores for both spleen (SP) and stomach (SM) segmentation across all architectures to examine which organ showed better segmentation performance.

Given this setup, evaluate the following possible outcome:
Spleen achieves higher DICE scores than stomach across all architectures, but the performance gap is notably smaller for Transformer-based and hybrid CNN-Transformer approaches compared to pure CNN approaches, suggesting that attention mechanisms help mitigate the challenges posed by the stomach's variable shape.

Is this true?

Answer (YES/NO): NO